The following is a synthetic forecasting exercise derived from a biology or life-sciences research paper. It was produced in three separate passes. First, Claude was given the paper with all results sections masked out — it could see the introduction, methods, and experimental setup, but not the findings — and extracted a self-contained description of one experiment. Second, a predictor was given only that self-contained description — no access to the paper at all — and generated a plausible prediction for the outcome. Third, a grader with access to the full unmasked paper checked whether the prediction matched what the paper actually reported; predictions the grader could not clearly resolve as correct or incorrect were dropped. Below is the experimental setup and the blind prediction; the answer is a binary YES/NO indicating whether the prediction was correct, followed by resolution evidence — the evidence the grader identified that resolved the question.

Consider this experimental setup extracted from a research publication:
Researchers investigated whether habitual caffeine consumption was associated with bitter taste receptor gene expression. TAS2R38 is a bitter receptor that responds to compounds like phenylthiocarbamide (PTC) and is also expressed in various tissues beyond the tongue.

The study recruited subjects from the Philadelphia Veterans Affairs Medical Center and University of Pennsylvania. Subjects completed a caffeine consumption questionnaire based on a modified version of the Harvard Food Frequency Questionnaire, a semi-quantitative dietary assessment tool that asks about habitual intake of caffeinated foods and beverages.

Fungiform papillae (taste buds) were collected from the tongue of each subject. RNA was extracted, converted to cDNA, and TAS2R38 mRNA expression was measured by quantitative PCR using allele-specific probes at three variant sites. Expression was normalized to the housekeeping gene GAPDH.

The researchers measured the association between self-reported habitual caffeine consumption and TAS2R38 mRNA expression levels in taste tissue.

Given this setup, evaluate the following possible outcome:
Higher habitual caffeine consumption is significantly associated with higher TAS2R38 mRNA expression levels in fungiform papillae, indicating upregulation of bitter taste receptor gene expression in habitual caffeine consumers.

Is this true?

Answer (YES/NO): NO